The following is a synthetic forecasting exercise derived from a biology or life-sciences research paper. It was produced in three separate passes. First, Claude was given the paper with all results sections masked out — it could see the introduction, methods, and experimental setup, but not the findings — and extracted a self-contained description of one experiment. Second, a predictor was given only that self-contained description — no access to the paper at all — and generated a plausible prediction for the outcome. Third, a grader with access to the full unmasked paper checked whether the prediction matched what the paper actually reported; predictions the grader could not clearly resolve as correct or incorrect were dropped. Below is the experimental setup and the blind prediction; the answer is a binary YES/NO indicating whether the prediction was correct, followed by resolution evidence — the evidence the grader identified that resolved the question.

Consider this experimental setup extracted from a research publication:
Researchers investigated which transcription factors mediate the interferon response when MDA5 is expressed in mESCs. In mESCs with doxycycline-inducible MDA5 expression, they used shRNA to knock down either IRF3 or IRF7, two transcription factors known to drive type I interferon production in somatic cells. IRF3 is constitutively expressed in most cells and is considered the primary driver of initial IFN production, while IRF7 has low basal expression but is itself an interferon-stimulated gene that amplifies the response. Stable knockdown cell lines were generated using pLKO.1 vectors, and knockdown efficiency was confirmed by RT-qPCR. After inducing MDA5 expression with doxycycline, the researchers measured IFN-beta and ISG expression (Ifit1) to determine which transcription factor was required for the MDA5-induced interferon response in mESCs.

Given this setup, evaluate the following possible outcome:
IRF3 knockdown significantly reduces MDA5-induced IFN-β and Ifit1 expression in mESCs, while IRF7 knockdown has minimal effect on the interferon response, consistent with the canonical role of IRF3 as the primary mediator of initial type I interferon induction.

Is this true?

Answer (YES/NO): YES